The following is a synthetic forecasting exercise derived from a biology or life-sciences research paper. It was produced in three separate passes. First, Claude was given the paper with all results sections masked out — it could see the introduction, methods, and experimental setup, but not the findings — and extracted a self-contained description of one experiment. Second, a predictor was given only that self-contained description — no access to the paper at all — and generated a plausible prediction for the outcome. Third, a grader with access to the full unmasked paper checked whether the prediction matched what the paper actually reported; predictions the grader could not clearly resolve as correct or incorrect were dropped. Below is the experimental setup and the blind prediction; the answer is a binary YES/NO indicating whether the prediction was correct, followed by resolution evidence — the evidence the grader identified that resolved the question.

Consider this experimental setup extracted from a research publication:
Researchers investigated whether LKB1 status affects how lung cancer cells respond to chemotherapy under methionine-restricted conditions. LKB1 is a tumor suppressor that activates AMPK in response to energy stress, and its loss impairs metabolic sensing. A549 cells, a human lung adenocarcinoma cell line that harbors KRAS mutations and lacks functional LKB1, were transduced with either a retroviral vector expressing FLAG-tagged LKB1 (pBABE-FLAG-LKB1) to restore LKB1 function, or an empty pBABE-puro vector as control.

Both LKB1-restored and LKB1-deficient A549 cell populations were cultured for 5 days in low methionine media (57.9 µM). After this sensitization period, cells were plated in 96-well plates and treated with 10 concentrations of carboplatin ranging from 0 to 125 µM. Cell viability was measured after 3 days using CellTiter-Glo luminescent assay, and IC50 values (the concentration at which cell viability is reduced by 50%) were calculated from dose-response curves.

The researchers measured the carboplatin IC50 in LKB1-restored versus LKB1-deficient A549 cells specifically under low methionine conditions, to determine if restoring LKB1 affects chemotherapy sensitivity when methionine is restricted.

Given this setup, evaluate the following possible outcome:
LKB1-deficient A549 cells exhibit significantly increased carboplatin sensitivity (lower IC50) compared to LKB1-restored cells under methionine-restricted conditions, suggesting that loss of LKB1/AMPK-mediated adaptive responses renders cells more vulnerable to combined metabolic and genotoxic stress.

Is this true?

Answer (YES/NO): YES